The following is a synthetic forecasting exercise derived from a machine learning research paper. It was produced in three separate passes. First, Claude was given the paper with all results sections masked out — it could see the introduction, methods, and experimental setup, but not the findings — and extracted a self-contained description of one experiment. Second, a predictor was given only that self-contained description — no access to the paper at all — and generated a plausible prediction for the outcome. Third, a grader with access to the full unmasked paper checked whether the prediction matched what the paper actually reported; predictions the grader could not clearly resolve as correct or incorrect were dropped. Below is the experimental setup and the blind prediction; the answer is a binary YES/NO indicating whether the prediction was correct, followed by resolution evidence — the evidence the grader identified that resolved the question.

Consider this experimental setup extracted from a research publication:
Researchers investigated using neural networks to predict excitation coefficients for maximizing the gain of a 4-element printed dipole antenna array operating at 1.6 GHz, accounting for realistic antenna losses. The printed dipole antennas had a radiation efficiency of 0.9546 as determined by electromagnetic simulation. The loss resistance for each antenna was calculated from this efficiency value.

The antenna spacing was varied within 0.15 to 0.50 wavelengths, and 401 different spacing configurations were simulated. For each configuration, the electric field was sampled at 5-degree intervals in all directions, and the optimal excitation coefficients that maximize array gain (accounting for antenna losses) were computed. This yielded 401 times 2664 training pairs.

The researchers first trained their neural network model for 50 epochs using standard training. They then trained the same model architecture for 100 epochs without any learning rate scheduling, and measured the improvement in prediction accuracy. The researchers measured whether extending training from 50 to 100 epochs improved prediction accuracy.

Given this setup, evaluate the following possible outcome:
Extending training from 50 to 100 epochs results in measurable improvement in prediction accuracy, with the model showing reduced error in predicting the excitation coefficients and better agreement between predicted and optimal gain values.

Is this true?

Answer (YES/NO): YES